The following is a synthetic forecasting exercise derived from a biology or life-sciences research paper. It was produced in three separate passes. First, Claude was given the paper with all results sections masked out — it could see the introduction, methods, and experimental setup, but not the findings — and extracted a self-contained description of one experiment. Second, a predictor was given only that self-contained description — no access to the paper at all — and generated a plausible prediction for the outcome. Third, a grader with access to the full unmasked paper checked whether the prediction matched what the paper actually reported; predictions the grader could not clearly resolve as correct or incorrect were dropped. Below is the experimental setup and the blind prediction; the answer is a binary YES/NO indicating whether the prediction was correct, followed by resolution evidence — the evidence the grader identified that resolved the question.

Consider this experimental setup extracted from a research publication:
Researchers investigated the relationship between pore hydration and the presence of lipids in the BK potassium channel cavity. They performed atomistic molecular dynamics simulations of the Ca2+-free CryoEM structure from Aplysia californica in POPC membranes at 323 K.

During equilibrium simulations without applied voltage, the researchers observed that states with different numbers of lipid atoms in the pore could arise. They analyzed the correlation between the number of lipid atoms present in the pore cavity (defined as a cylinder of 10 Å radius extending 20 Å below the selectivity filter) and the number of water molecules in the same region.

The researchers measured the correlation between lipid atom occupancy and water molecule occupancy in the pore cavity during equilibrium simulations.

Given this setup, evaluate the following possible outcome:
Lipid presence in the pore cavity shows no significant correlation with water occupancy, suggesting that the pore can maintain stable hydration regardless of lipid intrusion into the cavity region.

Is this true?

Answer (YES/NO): NO